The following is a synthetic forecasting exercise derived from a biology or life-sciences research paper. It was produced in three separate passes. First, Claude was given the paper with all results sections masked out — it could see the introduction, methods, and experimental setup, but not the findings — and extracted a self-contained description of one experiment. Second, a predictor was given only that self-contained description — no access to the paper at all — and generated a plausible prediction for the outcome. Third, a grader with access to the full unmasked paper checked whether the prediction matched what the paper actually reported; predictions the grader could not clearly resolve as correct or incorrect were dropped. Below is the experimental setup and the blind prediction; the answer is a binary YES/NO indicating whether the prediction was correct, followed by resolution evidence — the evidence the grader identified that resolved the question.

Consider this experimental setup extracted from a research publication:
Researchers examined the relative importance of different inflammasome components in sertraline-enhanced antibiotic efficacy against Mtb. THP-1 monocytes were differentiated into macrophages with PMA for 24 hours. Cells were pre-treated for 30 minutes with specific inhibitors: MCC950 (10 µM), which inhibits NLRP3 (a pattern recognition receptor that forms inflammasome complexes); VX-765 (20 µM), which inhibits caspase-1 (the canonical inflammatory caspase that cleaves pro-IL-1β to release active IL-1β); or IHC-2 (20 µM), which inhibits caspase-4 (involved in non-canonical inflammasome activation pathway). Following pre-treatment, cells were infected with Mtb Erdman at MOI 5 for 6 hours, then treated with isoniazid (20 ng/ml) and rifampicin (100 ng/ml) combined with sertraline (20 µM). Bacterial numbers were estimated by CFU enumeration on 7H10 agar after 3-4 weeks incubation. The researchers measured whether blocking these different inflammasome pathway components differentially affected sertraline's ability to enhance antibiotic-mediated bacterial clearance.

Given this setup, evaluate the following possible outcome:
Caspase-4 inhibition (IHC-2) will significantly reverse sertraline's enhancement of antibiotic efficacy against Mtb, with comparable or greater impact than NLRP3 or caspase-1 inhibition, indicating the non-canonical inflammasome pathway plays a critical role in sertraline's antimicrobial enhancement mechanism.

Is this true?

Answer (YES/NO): YES